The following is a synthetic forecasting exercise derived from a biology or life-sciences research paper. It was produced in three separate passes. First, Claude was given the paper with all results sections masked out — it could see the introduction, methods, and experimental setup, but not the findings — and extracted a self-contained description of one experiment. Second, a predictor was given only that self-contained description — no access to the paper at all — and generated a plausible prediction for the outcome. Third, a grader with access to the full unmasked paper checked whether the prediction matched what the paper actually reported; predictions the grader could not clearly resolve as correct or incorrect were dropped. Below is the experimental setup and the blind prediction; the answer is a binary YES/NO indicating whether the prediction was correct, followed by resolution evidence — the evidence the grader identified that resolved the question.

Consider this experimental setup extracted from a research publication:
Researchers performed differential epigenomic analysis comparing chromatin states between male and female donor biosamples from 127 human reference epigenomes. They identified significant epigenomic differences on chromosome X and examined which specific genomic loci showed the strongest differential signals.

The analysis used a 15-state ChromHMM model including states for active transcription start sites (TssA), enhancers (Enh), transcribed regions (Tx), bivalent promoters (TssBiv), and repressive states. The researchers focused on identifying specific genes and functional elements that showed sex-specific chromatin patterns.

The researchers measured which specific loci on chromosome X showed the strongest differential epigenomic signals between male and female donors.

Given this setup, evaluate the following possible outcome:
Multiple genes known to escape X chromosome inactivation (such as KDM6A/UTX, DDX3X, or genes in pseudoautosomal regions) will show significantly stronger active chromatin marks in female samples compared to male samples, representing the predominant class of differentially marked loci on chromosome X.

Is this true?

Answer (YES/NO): NO